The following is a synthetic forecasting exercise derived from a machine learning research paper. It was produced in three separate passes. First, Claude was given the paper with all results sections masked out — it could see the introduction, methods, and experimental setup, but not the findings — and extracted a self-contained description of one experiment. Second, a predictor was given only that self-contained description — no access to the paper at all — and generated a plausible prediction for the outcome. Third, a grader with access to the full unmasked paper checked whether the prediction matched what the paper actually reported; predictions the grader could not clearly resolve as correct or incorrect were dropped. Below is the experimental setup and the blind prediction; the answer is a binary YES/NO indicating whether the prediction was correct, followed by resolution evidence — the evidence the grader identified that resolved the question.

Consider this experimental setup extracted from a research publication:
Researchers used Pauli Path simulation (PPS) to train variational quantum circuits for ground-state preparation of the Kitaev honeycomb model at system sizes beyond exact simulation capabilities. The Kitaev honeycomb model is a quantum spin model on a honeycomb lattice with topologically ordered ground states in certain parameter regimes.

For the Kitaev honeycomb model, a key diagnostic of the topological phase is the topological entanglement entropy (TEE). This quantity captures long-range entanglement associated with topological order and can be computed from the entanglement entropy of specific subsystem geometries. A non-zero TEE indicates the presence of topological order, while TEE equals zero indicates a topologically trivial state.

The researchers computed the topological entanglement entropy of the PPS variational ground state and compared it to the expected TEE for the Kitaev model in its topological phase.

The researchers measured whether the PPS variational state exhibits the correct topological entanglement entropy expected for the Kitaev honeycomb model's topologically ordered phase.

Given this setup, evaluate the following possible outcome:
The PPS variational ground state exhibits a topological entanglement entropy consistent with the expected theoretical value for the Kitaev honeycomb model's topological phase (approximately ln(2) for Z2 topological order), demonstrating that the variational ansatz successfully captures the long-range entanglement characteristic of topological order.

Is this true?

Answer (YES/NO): YES